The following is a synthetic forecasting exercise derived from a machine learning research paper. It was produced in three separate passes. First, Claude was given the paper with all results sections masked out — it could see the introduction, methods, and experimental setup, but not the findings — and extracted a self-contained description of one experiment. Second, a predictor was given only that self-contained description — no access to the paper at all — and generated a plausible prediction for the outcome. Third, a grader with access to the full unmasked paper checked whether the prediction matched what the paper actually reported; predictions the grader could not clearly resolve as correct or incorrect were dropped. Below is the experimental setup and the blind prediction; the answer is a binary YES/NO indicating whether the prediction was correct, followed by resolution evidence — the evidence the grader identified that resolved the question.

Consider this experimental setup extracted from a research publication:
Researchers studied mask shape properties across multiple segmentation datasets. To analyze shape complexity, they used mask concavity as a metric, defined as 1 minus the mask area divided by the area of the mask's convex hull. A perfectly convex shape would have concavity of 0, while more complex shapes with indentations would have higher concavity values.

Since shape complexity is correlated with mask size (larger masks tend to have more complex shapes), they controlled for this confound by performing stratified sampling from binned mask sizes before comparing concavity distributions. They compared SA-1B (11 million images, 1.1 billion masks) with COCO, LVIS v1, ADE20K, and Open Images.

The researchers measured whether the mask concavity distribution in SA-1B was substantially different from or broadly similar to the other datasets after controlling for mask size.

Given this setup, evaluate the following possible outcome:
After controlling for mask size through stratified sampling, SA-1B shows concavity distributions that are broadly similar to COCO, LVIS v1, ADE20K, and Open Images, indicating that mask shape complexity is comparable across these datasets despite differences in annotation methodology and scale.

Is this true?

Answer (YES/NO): YES